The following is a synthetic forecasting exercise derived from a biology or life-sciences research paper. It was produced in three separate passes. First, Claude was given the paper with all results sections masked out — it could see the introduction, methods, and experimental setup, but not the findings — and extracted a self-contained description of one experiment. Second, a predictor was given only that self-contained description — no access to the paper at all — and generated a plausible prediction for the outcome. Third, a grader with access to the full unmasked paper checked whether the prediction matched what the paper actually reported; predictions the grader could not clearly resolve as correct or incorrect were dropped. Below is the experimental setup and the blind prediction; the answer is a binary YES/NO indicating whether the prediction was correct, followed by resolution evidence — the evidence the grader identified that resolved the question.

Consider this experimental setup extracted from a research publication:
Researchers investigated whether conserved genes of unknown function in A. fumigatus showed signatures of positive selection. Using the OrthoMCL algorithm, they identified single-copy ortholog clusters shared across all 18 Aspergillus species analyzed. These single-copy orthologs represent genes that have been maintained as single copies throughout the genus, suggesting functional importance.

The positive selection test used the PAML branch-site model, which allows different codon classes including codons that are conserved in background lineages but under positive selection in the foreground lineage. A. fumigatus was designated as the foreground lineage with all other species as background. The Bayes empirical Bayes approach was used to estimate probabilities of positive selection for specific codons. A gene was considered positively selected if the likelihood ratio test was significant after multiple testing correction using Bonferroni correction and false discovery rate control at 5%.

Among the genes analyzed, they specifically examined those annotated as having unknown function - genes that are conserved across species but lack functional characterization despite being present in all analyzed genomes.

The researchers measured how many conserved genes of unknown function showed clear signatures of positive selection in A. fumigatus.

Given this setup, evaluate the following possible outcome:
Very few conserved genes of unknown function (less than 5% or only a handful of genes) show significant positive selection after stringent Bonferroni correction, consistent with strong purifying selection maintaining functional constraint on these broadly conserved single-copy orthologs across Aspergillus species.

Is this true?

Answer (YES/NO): NO